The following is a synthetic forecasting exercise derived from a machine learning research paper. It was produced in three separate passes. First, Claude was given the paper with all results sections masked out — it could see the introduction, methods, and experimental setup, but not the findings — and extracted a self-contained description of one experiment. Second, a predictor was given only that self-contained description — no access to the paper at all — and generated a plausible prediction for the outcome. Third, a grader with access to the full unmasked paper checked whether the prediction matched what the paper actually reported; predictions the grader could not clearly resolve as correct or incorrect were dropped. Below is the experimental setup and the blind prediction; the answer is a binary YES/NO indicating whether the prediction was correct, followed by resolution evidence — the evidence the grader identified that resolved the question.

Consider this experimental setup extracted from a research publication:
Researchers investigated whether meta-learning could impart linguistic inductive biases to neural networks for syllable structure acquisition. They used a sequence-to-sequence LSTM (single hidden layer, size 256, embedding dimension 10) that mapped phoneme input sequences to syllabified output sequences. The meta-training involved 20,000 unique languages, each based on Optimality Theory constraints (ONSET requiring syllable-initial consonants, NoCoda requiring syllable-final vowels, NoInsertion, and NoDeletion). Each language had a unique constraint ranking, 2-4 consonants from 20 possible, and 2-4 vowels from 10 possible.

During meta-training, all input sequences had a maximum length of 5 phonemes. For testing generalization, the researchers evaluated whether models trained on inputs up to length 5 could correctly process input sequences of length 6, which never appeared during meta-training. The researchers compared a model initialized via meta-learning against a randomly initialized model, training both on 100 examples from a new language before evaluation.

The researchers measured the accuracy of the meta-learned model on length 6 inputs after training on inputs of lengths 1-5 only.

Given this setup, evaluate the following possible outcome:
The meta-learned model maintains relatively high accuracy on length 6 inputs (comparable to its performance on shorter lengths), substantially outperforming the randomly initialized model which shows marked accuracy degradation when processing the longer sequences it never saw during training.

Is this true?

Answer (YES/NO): NO